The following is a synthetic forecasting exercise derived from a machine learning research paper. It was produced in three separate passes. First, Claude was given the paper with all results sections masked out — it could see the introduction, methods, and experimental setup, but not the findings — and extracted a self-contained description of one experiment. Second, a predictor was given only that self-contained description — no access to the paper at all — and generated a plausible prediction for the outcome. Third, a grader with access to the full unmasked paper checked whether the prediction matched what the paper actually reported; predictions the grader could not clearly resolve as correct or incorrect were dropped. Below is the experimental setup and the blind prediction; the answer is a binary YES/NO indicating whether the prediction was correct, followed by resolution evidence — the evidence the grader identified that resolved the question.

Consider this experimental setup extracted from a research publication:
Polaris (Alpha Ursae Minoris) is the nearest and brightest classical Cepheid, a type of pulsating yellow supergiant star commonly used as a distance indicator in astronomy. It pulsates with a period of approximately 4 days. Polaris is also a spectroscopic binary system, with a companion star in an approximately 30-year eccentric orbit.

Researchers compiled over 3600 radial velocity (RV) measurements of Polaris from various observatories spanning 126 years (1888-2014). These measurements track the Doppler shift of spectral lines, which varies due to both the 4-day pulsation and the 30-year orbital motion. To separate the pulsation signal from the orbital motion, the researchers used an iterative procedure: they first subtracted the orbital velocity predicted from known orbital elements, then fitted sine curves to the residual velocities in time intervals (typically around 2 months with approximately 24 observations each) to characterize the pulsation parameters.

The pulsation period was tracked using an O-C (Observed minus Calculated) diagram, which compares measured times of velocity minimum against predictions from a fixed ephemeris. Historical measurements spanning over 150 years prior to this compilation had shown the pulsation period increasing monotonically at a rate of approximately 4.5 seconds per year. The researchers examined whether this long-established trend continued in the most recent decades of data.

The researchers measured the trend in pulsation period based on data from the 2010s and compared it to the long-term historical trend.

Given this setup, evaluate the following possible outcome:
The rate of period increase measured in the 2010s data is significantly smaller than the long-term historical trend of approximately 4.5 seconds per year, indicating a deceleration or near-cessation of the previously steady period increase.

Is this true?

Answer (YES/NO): NO